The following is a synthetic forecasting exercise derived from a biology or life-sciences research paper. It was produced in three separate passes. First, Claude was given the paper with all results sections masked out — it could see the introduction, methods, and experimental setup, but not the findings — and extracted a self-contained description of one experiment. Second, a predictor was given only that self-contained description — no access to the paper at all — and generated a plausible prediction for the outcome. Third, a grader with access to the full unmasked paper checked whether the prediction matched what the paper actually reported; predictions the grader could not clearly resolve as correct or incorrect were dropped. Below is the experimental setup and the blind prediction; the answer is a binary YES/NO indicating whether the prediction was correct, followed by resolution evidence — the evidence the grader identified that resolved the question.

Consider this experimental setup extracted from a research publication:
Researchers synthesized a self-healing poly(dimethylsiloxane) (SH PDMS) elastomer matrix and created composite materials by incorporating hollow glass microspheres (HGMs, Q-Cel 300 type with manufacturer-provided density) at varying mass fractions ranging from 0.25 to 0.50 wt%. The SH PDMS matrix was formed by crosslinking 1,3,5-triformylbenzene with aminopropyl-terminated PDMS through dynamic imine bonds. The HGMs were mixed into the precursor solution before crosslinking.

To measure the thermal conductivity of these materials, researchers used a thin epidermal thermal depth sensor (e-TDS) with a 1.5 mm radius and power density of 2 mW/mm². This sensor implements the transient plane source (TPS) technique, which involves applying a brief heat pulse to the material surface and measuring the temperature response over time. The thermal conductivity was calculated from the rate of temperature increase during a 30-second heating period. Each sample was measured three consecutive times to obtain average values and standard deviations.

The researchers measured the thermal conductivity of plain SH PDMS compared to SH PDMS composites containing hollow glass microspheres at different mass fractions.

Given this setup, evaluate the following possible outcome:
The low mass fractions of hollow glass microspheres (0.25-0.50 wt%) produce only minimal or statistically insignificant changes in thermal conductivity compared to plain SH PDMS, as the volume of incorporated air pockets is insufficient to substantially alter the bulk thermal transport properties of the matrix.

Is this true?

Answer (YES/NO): NO